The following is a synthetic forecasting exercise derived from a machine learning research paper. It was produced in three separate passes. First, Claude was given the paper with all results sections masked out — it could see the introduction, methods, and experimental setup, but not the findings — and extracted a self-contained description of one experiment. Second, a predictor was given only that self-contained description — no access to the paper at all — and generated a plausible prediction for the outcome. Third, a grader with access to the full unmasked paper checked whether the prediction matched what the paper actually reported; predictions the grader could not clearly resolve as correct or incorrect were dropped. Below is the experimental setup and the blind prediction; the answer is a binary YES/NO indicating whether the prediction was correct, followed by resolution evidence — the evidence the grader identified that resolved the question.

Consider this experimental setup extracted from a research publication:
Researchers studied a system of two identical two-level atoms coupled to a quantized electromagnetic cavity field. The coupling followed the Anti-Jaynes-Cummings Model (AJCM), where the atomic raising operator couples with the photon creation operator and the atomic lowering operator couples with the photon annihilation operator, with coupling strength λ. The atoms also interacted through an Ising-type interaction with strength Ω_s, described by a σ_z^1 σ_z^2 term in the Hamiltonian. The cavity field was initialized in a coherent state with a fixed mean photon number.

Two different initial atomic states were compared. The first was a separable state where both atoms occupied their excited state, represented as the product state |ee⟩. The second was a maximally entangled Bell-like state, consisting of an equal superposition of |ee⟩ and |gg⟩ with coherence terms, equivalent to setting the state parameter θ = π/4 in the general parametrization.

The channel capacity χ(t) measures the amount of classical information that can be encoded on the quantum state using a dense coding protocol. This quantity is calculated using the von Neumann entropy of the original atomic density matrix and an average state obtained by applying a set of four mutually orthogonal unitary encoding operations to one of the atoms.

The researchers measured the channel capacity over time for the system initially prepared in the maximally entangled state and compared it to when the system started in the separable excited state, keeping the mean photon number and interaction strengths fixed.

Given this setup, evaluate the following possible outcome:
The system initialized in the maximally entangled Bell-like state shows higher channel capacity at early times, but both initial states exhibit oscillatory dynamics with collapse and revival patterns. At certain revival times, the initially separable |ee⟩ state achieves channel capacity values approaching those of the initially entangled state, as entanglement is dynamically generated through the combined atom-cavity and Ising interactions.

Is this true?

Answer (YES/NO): NO